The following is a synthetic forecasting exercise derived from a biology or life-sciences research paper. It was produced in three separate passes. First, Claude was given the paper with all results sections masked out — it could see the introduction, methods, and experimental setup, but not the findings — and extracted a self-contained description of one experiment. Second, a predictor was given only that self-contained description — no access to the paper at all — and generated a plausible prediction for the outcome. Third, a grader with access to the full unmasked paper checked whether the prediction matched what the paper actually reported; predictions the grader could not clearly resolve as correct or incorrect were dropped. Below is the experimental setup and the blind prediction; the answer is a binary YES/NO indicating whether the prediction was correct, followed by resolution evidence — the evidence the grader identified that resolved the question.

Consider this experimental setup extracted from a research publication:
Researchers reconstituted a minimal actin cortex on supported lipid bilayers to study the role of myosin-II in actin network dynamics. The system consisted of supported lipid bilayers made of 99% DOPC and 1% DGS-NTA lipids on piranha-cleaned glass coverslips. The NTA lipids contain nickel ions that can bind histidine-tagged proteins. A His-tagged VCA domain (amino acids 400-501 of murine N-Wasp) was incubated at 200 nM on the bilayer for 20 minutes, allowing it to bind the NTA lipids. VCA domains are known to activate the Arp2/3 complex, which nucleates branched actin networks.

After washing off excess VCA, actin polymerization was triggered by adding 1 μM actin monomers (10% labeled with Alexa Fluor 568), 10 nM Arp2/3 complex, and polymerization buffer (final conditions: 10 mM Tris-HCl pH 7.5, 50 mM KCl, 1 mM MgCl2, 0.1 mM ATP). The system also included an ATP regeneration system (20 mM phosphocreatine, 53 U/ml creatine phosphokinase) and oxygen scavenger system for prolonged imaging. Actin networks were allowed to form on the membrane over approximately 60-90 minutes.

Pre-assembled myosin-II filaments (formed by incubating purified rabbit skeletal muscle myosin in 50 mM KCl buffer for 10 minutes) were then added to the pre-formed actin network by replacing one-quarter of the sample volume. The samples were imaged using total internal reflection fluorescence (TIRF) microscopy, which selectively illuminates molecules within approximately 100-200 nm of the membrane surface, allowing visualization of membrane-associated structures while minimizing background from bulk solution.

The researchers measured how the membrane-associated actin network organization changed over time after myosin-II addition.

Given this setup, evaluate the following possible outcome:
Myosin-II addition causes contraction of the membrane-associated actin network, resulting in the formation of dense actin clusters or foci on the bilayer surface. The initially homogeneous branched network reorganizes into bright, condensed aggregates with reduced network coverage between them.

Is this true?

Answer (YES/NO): YES